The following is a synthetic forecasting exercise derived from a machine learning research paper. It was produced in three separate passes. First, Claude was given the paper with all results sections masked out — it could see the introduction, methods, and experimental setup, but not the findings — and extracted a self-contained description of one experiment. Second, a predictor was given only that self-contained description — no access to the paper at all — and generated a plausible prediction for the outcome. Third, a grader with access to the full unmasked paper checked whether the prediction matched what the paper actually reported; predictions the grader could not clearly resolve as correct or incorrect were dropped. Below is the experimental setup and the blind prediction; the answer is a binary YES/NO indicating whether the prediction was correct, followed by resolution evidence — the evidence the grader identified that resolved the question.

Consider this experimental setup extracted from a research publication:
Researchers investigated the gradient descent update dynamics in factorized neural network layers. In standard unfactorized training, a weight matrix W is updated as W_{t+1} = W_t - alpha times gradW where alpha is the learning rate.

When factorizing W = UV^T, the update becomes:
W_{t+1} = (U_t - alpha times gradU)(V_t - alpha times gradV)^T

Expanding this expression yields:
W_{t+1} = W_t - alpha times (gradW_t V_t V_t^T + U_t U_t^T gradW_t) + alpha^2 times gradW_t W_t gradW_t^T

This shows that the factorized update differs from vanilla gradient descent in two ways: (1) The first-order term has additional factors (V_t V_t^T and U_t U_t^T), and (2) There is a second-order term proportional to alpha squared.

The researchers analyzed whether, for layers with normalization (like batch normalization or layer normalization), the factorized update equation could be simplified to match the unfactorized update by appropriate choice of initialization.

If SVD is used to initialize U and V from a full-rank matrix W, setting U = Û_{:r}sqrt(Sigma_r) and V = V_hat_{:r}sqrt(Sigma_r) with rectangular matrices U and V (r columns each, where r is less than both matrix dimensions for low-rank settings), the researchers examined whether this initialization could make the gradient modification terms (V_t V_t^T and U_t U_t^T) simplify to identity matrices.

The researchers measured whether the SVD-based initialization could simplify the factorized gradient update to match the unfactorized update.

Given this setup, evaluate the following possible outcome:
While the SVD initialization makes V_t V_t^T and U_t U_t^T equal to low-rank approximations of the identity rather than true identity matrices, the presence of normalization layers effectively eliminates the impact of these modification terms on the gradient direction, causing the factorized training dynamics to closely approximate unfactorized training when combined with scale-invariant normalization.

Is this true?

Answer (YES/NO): NO